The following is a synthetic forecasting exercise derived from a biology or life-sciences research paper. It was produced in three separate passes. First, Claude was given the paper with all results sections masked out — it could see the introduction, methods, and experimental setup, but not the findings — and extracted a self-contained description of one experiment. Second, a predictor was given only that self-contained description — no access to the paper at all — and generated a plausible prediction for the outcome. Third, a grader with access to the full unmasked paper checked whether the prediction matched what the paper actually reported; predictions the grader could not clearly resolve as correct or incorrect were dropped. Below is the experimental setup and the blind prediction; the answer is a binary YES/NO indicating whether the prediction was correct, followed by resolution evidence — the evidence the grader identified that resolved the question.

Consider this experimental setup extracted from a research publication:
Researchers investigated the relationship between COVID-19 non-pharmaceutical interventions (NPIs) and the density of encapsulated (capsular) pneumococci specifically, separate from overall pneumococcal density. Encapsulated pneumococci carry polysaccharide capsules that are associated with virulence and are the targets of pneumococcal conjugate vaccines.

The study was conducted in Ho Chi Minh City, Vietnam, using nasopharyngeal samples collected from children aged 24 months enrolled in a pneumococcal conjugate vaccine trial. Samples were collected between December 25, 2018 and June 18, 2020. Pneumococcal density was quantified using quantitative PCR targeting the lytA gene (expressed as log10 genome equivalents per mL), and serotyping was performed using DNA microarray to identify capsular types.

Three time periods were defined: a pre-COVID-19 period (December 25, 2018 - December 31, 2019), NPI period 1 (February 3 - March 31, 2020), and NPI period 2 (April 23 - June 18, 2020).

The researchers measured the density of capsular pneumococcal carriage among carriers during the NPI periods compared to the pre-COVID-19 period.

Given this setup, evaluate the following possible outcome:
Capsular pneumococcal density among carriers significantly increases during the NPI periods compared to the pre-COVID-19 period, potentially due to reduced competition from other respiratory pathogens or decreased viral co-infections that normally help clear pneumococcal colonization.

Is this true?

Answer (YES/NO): NO